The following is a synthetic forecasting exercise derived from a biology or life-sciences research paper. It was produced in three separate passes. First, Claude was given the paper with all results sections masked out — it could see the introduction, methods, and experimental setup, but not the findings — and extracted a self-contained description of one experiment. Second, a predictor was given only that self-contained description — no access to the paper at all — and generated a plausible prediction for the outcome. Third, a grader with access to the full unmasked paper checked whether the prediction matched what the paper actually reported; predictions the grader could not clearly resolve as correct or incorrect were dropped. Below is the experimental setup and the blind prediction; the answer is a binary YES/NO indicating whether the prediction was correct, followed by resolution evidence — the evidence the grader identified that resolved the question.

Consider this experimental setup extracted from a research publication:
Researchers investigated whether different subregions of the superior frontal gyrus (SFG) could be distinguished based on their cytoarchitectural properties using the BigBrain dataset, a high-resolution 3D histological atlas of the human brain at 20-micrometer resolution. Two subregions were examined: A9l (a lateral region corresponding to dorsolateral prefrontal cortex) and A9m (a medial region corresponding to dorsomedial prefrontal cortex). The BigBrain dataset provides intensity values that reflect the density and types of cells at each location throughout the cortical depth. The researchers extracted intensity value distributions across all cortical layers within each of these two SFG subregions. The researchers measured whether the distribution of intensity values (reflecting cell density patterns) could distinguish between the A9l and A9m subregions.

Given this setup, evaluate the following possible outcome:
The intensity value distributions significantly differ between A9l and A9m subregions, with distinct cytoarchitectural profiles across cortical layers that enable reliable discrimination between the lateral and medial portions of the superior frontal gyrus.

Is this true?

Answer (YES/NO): YES